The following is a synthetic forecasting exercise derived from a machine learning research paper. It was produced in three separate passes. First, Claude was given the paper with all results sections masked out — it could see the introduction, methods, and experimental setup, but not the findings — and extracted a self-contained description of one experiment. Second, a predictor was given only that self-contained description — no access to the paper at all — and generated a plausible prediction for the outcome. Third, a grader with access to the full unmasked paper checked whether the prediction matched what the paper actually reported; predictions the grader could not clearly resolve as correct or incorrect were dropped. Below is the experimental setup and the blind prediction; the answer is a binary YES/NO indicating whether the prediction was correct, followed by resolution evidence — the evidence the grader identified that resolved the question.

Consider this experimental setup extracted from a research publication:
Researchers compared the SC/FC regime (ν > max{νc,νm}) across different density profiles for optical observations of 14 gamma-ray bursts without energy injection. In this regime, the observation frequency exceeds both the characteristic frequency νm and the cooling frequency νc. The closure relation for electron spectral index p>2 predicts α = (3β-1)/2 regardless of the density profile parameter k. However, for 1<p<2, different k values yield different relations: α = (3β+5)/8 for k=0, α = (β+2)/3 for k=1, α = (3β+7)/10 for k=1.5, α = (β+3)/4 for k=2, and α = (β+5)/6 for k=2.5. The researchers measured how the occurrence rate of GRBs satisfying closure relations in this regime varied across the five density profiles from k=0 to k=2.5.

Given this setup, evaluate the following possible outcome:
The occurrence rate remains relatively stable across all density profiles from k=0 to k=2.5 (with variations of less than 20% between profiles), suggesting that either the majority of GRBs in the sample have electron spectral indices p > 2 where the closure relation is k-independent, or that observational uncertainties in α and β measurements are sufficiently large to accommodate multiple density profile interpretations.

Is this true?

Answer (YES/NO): NO